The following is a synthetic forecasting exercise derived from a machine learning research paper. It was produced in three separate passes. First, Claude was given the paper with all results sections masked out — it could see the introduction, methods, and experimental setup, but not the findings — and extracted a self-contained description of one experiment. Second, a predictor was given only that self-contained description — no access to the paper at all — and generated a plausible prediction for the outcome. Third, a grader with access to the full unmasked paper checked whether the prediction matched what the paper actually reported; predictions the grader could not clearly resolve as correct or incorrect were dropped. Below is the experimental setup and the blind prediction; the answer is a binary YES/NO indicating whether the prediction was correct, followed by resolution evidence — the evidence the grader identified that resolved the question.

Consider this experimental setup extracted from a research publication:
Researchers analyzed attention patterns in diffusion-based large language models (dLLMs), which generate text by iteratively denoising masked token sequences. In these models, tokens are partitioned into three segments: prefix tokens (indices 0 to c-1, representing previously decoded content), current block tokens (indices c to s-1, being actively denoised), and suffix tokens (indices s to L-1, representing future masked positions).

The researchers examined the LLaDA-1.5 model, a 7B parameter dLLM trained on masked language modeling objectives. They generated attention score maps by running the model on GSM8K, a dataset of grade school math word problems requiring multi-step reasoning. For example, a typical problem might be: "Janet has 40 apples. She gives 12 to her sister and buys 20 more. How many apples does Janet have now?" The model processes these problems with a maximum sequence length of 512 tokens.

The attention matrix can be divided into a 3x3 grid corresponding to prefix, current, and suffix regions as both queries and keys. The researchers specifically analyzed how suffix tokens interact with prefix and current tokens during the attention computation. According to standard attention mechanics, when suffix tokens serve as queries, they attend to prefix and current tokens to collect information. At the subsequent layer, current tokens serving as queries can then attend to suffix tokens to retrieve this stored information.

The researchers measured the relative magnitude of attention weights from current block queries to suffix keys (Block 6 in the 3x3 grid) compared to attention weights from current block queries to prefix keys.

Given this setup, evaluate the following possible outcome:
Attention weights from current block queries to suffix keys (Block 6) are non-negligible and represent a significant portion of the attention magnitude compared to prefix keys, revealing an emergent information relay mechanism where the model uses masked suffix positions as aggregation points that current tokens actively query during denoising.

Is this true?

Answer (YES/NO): NO